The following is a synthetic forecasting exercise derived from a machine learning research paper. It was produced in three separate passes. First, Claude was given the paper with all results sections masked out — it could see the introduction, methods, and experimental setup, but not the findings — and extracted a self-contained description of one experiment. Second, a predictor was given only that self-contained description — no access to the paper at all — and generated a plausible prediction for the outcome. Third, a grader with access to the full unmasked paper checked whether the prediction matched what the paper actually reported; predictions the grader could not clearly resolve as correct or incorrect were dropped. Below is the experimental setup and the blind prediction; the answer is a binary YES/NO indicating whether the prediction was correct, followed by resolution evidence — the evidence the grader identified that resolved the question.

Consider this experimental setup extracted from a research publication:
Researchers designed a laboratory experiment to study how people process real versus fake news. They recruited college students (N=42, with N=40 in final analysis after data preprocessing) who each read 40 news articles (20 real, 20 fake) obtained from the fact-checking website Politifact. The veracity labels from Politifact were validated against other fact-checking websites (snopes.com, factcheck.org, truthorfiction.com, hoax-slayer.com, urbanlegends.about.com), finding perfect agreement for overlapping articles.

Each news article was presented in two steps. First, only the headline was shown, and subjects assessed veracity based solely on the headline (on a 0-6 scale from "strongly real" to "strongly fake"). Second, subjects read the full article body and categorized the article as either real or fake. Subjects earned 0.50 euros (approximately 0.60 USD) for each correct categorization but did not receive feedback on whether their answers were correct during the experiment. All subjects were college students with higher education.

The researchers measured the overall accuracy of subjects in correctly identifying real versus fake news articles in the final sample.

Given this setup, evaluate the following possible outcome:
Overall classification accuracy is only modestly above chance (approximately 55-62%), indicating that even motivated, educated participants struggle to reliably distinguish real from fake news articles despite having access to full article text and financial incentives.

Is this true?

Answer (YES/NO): NO